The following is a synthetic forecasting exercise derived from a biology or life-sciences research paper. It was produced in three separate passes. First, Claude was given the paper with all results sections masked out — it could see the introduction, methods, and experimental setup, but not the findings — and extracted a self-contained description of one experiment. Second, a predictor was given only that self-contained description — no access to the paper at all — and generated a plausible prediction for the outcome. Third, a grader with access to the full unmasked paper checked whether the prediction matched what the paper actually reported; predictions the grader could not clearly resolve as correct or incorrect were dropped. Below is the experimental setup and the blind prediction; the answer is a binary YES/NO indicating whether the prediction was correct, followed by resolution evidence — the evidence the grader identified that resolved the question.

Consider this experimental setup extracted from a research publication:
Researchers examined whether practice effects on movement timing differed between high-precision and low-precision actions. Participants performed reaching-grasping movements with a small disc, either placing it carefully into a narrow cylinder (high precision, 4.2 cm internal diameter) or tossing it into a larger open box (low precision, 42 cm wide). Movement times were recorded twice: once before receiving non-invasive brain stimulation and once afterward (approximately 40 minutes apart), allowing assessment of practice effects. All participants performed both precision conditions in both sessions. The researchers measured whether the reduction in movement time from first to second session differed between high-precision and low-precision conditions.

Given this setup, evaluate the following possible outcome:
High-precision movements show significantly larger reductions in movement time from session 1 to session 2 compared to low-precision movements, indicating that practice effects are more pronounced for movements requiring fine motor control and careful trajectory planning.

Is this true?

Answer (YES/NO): YES